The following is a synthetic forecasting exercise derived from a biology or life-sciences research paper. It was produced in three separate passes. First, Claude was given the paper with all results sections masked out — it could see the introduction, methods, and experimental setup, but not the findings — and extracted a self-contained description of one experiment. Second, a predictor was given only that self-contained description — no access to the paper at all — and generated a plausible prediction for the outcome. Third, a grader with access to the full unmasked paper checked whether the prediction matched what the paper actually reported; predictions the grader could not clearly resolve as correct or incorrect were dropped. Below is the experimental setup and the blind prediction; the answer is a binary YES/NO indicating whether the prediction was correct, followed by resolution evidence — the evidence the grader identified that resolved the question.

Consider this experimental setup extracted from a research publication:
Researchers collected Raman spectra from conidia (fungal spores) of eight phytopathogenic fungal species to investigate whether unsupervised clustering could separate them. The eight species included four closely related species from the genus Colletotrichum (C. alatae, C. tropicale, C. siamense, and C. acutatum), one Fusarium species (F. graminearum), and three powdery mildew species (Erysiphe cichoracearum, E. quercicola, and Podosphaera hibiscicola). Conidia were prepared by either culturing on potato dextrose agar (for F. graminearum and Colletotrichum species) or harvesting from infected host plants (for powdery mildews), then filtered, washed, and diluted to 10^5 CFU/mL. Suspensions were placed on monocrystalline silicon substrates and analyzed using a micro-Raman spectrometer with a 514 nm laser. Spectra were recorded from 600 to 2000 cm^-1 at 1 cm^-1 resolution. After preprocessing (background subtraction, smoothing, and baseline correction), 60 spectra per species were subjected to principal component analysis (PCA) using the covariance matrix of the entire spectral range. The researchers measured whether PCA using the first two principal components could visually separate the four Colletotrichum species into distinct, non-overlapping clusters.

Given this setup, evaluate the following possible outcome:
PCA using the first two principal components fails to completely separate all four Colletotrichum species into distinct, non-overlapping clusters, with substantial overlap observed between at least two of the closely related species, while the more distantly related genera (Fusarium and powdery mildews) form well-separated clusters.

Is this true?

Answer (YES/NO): NO